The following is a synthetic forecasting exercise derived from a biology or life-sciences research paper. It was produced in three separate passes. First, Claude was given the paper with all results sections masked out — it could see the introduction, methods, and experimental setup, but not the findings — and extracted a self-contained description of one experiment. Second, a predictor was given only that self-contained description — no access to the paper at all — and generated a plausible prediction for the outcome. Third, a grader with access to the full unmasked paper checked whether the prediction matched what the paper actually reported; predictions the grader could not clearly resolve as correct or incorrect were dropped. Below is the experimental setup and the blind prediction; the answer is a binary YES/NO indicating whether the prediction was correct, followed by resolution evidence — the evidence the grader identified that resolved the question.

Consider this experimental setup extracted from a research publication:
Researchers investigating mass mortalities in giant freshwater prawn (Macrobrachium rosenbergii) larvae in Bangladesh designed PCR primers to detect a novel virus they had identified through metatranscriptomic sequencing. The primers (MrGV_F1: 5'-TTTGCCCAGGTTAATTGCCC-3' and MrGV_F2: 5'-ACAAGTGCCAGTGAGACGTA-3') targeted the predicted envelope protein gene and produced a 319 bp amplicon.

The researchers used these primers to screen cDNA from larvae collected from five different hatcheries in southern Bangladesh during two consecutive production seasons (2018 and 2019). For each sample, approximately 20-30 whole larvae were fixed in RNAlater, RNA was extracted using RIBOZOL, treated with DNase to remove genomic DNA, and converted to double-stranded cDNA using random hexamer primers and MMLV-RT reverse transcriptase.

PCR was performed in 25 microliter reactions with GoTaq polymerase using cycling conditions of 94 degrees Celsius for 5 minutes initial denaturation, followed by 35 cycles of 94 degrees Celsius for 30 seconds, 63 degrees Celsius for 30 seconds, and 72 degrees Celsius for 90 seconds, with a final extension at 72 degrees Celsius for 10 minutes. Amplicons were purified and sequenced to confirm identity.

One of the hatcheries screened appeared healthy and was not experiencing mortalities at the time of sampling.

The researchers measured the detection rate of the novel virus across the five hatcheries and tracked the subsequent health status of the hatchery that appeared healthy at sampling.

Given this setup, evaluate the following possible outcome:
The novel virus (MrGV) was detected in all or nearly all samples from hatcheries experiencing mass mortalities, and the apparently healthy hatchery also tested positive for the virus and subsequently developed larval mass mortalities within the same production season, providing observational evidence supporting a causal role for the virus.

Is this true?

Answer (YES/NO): YES